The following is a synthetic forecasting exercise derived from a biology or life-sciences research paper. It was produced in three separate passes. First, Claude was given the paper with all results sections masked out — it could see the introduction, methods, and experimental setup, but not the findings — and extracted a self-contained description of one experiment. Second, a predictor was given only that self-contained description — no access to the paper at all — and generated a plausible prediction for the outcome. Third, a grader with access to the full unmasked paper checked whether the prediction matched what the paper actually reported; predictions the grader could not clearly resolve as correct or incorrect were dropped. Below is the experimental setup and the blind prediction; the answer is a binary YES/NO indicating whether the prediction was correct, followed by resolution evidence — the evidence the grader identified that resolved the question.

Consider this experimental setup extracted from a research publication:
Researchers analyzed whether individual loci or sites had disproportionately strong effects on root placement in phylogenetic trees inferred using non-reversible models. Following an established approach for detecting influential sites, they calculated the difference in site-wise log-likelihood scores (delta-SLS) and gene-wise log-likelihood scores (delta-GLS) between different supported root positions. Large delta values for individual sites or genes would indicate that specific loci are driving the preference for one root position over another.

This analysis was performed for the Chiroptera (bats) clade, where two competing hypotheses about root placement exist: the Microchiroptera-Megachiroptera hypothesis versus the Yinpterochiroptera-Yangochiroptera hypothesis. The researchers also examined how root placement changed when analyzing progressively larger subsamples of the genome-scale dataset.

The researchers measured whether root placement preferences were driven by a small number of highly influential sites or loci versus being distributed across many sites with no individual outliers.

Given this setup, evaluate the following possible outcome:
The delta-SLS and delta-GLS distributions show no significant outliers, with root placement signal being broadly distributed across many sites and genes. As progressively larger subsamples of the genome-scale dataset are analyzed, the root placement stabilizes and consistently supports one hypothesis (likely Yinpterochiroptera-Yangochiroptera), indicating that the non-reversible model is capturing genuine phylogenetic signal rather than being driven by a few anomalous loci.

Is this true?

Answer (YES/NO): NO